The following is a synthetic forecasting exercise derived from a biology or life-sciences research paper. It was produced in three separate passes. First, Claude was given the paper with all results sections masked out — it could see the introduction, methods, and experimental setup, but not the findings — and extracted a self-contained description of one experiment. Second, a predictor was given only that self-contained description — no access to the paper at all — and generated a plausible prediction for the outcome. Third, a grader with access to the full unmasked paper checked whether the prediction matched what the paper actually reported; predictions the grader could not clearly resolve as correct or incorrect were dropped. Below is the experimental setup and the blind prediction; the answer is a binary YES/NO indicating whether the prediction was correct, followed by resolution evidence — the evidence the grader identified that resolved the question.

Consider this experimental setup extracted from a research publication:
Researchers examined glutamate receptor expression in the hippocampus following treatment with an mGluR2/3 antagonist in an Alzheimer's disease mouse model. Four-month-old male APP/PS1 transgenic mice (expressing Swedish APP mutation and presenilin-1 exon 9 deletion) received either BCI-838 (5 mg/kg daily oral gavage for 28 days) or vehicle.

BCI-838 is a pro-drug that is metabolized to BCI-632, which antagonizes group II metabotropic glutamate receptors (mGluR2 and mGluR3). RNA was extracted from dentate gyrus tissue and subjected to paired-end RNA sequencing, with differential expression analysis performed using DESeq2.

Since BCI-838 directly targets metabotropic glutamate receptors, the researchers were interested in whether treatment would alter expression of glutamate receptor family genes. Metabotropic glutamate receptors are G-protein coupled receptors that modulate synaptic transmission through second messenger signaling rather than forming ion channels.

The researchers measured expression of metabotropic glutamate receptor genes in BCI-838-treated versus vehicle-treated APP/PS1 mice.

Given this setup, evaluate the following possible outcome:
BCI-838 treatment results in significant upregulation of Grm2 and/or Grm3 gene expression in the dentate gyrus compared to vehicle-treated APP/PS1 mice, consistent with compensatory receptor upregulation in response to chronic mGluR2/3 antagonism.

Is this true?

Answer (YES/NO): NO